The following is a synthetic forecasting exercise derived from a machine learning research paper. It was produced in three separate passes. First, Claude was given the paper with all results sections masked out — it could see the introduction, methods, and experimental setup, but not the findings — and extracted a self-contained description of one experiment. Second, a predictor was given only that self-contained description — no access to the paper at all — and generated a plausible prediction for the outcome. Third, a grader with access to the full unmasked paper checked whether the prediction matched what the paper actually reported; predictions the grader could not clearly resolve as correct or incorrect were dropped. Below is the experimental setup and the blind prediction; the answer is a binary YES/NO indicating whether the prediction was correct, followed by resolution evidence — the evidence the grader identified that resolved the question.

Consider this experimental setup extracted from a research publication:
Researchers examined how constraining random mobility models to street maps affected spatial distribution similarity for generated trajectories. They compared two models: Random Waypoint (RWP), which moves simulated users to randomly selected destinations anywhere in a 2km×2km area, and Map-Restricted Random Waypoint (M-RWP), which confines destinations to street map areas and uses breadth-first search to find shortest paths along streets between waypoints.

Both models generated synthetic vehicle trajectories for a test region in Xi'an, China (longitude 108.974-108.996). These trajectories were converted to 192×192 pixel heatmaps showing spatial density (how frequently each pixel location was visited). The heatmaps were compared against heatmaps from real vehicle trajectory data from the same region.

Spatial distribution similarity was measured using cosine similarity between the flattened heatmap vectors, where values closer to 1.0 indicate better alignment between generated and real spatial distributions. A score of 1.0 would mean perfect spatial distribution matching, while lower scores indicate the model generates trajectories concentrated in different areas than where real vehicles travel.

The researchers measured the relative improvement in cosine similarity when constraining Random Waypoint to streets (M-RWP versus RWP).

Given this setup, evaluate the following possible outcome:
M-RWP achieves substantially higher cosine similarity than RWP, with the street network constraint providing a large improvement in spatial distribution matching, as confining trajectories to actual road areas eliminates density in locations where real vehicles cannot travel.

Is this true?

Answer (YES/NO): YES